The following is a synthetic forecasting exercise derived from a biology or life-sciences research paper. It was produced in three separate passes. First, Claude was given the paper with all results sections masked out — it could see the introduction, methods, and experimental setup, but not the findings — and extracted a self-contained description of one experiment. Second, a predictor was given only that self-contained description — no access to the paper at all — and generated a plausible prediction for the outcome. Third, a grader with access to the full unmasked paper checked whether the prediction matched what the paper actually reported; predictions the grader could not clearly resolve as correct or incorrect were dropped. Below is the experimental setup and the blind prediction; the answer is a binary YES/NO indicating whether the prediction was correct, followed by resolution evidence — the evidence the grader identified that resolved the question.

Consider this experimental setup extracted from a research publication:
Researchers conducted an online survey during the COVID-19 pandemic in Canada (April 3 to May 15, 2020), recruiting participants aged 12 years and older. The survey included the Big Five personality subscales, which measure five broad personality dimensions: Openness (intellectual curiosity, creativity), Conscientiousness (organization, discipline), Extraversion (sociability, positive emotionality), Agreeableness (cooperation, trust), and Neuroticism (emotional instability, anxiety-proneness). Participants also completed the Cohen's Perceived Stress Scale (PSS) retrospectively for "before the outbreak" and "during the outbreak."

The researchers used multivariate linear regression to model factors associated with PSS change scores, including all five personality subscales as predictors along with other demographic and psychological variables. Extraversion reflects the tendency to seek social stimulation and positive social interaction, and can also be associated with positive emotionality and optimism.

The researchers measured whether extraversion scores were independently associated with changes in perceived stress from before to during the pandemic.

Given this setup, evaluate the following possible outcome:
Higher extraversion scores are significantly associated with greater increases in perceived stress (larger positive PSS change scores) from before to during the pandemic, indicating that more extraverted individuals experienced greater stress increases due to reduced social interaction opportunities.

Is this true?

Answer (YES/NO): YES